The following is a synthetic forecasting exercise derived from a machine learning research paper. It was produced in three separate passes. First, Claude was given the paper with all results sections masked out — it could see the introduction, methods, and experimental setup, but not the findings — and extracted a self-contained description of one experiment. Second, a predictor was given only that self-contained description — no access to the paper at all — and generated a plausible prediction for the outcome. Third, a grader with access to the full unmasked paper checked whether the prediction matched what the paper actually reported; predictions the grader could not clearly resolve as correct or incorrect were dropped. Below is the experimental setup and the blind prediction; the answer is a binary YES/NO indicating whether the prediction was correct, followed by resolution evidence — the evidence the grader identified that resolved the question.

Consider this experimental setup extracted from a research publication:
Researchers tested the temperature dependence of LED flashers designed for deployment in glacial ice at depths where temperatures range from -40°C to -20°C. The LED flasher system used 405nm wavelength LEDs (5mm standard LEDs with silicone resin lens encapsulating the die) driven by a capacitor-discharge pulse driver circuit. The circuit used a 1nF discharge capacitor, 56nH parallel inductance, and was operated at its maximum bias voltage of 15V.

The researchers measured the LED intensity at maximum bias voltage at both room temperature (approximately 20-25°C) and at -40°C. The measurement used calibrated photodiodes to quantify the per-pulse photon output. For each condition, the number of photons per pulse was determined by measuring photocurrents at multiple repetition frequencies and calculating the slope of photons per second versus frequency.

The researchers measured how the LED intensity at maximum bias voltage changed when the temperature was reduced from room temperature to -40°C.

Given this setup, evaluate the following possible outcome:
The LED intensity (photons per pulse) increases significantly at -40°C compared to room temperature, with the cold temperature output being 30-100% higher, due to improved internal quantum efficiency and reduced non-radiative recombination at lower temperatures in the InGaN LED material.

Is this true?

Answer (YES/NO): NO